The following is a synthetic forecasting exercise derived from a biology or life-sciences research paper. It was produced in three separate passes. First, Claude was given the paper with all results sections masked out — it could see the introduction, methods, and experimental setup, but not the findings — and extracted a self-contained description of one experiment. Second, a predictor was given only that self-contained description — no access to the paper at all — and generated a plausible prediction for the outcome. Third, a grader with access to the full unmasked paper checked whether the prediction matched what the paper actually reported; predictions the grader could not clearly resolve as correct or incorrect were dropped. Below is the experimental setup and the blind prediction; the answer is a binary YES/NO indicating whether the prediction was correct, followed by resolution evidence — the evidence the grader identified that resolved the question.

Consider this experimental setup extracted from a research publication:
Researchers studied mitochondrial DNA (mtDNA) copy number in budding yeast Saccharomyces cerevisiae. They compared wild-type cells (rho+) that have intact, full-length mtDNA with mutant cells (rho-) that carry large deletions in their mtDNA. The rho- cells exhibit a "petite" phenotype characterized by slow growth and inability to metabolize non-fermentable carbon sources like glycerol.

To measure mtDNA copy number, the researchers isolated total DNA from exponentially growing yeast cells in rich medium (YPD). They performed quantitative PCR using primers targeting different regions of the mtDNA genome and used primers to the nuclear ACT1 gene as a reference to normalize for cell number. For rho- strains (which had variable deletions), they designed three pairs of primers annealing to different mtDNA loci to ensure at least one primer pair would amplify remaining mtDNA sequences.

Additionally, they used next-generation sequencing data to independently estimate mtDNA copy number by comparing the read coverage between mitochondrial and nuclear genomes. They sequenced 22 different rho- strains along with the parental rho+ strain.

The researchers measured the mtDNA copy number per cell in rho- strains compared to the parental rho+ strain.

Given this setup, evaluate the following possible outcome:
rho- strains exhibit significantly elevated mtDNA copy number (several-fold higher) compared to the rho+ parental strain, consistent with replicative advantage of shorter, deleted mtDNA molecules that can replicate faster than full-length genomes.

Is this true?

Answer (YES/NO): YES